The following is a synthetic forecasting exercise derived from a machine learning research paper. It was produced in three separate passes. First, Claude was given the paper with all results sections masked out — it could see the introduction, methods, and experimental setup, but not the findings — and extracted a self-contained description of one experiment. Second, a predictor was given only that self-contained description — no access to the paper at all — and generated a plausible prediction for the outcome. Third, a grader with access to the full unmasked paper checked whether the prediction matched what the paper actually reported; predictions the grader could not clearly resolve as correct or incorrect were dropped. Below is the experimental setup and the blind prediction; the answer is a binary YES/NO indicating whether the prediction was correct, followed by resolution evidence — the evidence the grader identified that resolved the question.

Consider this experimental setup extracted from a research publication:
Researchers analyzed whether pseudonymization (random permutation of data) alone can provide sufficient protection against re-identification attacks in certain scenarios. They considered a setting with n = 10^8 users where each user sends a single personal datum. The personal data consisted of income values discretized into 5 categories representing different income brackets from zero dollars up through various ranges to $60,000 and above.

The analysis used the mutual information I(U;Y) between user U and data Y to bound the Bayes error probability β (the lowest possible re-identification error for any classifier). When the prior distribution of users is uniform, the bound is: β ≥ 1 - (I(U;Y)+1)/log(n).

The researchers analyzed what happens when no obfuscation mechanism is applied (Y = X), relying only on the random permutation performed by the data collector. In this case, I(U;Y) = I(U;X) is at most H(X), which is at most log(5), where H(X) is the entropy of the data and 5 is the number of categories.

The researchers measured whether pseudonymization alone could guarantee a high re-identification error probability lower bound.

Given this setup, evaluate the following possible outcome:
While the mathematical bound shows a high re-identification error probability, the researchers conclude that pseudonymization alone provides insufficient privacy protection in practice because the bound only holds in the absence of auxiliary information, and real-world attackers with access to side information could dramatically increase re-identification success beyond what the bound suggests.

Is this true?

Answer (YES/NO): NO